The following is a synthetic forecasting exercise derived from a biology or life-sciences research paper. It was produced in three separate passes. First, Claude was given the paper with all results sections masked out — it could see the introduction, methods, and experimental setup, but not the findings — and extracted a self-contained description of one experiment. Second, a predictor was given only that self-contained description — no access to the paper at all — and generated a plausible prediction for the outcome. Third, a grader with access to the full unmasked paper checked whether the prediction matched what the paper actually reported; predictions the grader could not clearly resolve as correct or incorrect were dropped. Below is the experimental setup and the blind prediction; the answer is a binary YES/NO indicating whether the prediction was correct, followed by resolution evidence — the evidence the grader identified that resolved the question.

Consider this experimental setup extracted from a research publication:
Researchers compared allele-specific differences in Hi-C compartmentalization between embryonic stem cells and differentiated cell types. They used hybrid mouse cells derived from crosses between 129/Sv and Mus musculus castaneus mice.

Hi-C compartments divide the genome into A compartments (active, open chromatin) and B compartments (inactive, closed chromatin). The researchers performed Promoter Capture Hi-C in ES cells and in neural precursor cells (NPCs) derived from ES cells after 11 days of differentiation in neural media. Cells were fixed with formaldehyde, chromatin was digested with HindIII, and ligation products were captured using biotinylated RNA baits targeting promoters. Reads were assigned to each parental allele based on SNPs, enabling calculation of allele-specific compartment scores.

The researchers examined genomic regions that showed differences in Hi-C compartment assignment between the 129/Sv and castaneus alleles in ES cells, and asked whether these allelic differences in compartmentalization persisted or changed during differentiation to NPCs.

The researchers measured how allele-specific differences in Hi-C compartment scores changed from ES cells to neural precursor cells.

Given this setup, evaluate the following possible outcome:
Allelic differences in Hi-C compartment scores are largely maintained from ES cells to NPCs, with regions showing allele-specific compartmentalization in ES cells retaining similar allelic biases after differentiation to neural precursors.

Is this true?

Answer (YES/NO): NO